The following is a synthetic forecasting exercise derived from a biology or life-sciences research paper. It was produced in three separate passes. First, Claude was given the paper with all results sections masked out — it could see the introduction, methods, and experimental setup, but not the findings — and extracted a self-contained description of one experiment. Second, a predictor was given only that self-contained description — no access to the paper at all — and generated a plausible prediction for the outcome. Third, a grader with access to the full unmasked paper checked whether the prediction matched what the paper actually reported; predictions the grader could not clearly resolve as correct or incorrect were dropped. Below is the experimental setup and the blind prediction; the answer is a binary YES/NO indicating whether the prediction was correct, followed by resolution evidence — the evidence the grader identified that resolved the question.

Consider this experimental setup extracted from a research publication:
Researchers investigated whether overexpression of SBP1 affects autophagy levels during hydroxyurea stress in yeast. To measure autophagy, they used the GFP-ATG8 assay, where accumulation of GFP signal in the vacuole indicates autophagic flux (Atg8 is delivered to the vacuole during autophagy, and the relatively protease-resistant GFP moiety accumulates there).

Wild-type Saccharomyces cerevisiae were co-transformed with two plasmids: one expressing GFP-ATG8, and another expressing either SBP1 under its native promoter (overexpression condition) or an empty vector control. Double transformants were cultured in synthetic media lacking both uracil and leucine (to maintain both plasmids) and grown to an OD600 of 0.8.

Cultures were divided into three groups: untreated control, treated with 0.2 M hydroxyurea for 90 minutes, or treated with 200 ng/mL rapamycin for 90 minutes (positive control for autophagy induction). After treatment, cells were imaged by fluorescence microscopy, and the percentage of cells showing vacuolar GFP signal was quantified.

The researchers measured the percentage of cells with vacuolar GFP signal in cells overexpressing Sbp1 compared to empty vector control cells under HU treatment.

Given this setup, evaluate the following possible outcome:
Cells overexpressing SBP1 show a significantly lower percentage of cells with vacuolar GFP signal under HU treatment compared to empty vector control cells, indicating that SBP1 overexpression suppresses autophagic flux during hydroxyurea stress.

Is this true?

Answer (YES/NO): YES